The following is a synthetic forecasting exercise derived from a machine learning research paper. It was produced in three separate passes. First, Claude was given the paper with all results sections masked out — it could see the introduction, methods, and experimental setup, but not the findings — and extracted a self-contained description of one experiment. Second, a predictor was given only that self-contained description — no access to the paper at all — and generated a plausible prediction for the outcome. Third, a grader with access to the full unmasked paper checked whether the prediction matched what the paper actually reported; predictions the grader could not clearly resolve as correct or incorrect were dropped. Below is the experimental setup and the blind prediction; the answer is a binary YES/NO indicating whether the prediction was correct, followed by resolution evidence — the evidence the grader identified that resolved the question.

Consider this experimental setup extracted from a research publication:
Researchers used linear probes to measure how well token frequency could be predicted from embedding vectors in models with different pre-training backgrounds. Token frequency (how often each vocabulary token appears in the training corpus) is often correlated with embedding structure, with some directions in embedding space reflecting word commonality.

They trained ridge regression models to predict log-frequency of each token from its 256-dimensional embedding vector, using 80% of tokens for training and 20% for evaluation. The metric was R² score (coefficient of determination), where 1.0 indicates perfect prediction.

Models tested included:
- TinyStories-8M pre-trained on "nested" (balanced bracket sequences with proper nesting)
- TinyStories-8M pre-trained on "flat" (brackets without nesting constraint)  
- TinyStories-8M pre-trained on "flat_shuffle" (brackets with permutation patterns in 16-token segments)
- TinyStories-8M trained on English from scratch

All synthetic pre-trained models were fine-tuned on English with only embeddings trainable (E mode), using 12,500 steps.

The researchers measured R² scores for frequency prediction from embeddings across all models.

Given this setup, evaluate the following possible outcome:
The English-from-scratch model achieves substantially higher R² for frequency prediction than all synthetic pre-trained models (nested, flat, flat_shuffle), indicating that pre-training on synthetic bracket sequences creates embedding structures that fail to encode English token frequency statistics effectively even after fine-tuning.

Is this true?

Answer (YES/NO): NO